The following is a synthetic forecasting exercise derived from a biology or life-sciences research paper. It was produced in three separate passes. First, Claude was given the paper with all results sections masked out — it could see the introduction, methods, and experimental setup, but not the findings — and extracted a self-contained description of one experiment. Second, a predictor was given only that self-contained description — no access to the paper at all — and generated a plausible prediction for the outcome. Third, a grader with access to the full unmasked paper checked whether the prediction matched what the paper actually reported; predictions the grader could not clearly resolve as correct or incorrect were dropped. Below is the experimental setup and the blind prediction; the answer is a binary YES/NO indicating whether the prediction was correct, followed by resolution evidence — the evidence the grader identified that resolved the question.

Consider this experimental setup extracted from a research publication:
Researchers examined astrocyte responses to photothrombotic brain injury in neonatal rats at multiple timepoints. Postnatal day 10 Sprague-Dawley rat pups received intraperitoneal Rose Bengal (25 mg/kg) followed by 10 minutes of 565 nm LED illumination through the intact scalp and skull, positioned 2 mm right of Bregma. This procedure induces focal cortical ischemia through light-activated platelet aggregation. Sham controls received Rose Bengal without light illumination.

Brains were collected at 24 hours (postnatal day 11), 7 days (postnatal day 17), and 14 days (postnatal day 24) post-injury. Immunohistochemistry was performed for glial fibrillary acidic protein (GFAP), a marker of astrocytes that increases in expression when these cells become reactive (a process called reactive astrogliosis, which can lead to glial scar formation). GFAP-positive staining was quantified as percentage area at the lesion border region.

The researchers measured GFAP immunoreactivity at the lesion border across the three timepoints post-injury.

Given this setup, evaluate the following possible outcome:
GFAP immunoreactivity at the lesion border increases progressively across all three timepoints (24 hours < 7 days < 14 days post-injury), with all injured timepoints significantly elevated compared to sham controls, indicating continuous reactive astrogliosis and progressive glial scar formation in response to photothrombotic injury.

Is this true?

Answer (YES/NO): NO